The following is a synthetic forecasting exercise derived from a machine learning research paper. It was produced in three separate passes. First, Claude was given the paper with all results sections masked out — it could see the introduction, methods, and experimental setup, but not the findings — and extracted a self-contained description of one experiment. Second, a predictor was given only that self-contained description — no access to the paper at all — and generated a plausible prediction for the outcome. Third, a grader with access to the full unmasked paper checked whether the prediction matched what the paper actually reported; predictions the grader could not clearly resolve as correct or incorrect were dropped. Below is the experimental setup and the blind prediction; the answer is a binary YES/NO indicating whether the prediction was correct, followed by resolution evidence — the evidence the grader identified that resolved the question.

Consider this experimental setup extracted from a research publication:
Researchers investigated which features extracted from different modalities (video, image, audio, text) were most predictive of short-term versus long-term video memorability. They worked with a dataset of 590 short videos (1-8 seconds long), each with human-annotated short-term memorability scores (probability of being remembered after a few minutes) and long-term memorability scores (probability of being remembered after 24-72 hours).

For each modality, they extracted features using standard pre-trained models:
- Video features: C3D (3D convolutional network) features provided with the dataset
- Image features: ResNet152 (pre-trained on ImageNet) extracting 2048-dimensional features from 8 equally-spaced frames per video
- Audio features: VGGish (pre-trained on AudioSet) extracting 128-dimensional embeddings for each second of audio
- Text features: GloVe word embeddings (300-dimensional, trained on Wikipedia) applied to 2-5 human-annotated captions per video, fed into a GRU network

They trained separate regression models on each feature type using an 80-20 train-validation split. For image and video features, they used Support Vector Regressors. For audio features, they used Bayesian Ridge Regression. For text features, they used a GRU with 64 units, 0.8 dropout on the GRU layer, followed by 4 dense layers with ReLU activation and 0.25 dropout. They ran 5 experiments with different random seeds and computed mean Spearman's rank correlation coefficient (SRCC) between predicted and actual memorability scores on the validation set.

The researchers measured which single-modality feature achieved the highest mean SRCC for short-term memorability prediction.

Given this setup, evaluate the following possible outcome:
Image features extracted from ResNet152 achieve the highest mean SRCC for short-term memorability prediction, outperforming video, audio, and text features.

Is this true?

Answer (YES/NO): NO